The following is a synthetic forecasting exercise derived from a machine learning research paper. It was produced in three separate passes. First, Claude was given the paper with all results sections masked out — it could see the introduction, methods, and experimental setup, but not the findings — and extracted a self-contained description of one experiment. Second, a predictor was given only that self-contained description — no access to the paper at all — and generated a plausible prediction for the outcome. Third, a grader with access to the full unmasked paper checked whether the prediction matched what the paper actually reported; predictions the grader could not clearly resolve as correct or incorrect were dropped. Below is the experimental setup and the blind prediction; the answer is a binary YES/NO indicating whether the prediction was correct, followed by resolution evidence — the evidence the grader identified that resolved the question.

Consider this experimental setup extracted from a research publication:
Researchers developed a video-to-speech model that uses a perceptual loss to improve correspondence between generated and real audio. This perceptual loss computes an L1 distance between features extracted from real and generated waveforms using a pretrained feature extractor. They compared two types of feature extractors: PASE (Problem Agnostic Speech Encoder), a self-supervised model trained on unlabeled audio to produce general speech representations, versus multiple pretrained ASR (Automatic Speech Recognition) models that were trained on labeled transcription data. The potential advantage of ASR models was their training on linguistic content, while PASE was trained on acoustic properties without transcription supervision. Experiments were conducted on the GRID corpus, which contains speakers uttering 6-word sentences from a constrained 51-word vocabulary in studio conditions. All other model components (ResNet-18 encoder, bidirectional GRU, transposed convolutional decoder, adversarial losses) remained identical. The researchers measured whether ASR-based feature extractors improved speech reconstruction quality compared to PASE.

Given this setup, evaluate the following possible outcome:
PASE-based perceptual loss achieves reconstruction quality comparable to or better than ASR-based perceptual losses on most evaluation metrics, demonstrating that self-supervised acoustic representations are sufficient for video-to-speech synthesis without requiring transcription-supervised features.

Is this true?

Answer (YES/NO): YES